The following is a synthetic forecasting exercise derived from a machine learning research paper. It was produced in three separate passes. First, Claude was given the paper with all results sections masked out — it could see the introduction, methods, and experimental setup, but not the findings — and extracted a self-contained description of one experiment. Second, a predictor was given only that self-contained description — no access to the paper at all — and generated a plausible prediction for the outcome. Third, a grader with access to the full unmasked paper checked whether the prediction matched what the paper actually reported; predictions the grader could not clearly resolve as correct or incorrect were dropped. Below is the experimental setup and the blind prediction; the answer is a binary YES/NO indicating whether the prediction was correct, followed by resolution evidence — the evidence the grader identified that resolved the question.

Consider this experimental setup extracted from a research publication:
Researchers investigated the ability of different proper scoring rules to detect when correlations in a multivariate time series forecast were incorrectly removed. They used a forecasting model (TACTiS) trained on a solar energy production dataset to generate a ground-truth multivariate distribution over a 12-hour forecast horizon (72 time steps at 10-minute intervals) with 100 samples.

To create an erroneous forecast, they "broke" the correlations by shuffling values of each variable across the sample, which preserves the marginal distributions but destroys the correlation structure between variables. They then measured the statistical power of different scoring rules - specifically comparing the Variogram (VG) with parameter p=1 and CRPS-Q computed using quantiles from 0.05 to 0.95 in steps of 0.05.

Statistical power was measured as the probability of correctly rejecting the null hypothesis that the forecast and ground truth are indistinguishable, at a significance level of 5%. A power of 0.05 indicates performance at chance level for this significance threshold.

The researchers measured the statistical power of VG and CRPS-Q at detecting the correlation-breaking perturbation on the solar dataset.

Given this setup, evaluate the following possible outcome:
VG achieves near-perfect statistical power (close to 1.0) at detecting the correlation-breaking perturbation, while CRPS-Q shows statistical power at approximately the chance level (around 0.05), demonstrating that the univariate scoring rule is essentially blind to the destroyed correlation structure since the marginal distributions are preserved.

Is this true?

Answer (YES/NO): YES